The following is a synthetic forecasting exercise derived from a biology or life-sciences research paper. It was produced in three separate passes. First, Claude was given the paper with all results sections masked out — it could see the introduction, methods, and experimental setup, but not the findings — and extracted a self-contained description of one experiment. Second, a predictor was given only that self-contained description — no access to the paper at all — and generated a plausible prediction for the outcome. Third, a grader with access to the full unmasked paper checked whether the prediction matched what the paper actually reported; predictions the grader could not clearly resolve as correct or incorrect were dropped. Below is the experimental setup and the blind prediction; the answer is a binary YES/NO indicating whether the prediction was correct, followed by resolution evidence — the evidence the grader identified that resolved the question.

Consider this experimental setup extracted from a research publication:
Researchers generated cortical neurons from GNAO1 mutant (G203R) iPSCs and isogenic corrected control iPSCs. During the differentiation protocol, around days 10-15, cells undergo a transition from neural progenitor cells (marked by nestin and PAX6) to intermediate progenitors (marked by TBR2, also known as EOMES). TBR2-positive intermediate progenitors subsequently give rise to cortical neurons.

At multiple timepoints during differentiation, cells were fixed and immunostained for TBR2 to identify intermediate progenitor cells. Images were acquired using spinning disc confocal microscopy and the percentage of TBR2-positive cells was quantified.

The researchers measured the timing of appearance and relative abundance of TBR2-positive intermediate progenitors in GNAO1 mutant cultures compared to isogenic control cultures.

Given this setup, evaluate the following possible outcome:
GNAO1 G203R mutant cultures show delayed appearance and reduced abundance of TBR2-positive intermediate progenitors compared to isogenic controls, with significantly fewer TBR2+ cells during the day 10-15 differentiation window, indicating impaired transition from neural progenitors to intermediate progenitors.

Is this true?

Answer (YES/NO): NO